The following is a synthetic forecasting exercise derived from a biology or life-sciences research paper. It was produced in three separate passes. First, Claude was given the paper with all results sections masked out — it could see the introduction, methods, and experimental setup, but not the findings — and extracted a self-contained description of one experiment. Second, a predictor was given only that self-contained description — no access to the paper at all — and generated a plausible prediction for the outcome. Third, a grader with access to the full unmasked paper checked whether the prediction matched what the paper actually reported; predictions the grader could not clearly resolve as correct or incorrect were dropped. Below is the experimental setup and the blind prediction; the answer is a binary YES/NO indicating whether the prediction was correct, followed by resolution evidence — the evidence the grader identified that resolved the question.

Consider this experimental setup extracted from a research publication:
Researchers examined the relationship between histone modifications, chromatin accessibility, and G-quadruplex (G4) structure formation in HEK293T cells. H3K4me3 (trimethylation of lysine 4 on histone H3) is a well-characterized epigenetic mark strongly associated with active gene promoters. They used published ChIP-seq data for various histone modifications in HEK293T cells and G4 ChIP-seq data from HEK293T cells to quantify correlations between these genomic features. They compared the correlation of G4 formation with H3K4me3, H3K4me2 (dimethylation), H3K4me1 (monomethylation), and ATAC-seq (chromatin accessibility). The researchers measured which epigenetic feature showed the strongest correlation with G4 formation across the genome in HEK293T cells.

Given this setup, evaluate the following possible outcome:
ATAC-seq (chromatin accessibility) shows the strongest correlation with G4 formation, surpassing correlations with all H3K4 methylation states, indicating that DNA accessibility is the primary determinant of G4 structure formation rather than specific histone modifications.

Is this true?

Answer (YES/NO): NO